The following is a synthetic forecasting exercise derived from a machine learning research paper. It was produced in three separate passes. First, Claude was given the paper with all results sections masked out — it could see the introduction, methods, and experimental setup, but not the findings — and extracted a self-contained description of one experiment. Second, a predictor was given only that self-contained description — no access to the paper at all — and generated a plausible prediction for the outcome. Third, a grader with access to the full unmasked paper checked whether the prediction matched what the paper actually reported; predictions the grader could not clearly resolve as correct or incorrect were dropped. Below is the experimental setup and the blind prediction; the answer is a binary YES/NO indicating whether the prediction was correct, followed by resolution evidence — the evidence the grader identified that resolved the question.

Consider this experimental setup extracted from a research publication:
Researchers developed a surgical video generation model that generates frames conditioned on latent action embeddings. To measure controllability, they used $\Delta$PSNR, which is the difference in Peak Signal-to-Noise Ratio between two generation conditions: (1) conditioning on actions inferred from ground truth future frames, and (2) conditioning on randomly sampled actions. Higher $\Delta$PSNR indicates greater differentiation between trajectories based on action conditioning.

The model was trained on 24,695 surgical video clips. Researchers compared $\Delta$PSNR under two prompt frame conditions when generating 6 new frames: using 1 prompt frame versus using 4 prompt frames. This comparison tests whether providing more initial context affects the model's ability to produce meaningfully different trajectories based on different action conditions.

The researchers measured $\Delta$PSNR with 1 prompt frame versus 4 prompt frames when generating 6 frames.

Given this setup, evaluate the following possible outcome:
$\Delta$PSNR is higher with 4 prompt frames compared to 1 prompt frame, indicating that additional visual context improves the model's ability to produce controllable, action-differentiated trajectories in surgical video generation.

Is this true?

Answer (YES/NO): YES